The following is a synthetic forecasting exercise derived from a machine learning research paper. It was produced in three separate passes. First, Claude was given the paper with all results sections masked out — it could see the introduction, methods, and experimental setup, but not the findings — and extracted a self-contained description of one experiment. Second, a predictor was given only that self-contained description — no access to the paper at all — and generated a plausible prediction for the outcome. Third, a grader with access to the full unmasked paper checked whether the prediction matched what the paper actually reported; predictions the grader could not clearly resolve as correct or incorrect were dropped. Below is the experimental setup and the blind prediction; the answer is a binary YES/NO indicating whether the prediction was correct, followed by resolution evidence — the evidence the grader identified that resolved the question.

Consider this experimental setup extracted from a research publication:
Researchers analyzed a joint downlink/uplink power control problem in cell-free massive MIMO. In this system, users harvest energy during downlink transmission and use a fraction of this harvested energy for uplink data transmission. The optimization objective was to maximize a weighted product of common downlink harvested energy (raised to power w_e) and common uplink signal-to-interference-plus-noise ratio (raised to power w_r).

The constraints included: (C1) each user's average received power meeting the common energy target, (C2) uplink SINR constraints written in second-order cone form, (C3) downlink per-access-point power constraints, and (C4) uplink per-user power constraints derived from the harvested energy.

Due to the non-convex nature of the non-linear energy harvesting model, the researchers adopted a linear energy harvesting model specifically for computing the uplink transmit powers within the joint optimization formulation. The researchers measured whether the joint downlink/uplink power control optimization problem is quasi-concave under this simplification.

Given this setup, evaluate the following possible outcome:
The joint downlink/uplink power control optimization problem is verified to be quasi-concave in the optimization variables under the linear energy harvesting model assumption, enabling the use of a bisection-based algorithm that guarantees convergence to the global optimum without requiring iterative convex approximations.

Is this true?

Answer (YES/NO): YES